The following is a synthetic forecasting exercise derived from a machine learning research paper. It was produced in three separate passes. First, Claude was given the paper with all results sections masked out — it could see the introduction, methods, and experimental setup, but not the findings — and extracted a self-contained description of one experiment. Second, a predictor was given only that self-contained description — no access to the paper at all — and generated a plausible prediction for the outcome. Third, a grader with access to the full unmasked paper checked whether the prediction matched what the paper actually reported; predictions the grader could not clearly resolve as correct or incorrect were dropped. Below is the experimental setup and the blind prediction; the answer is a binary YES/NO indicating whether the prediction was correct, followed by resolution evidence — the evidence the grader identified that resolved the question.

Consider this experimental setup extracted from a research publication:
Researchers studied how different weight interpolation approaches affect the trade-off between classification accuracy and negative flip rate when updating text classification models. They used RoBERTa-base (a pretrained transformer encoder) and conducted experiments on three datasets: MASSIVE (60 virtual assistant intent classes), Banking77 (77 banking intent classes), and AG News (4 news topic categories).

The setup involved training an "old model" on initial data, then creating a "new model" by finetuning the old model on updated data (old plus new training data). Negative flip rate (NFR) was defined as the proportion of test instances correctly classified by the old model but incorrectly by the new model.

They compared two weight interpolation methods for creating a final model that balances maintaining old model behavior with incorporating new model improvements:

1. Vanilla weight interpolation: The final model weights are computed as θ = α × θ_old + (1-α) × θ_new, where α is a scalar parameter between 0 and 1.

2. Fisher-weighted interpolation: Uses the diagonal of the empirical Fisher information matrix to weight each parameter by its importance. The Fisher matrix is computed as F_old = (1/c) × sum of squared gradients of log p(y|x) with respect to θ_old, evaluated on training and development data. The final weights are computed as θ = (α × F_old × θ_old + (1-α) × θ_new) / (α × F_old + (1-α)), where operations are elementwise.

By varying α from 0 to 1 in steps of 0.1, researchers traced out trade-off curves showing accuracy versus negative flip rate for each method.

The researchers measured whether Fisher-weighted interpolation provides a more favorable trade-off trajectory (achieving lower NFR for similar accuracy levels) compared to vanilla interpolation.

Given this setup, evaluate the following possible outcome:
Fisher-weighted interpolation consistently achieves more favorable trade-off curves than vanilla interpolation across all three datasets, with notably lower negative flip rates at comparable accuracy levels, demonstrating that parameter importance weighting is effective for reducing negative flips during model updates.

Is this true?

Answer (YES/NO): NO